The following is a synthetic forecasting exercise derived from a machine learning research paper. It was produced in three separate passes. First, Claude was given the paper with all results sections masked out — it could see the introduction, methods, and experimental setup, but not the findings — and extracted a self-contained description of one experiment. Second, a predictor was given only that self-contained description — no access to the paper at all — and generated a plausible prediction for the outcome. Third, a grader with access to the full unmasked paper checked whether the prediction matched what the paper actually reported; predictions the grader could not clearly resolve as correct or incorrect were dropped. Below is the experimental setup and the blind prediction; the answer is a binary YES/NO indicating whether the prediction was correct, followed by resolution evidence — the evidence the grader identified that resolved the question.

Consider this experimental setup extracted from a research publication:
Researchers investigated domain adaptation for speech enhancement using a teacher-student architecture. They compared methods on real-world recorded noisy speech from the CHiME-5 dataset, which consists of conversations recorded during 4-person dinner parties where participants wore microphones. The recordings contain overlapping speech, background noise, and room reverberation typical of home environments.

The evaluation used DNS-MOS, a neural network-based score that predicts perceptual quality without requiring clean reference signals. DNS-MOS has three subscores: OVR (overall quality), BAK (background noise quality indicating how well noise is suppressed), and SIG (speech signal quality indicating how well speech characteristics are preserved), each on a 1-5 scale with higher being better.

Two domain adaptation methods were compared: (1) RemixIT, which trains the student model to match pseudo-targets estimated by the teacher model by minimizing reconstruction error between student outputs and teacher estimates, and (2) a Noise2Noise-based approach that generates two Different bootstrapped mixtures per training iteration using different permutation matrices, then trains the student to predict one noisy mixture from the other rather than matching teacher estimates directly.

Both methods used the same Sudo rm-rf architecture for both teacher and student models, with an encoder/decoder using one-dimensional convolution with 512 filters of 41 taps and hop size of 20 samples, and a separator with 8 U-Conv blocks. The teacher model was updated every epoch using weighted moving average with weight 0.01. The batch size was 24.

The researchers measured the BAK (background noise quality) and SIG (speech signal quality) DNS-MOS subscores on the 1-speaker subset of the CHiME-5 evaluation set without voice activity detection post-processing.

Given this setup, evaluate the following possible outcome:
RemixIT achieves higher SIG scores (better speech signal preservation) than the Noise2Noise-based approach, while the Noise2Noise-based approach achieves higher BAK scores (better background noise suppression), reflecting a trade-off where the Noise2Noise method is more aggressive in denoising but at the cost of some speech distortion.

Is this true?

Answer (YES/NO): NO